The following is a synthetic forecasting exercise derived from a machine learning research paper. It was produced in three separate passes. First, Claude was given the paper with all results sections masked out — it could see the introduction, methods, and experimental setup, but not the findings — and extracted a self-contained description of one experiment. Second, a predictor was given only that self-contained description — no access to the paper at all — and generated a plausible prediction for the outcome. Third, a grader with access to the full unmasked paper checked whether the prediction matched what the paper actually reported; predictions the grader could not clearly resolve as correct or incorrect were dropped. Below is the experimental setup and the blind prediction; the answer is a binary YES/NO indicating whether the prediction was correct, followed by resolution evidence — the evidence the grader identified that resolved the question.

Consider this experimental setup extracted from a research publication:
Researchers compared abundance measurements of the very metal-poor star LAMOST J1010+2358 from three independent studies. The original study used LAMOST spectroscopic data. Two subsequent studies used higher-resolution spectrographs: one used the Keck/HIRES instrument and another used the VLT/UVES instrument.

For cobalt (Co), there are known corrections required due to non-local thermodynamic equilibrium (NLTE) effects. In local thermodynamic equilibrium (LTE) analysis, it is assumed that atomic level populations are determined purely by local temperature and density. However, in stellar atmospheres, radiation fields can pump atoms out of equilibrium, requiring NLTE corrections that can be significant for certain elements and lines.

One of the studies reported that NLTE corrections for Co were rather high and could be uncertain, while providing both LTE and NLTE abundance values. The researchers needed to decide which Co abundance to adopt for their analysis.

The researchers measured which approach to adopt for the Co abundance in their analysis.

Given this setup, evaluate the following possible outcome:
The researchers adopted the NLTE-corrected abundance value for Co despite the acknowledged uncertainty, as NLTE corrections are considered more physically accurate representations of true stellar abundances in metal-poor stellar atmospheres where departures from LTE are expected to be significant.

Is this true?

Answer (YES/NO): NO